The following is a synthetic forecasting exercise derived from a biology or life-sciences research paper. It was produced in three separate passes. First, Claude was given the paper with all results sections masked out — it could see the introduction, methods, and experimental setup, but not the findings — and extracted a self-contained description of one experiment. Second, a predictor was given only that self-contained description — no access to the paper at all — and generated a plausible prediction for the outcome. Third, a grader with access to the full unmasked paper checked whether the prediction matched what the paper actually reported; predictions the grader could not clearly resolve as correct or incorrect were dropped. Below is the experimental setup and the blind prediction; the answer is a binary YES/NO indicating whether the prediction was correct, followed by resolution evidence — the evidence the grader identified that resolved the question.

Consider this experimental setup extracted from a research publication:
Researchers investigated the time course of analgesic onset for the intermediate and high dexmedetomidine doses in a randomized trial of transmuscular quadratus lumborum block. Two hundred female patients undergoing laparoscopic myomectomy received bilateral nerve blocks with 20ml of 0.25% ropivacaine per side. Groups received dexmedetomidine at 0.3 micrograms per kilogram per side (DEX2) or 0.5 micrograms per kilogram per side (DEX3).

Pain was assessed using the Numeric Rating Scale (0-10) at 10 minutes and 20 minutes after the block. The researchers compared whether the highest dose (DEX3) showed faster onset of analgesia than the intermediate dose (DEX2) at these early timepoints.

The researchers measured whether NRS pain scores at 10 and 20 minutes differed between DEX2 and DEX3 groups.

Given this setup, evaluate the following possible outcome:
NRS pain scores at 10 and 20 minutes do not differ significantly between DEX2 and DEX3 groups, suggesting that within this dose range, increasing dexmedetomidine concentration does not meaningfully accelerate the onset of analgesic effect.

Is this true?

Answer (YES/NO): YES